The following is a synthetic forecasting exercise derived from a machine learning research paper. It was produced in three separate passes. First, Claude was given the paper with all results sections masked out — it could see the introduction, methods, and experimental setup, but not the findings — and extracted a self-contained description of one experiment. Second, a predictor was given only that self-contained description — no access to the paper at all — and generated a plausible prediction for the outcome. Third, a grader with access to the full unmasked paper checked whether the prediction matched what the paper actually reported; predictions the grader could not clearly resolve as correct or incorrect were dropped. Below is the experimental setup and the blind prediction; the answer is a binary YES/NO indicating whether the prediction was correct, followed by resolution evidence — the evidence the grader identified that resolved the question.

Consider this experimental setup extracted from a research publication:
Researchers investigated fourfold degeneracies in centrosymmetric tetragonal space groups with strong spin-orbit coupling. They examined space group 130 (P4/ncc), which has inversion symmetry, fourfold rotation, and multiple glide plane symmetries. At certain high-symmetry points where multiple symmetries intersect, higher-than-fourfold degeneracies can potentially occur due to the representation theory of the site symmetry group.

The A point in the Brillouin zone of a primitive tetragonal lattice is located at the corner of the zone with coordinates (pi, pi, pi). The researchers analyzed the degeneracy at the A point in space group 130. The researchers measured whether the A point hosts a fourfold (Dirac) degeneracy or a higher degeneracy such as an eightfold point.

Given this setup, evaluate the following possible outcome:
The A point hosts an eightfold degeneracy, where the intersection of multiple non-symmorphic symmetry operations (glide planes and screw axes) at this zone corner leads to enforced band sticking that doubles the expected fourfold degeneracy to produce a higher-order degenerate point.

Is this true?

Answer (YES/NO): YES